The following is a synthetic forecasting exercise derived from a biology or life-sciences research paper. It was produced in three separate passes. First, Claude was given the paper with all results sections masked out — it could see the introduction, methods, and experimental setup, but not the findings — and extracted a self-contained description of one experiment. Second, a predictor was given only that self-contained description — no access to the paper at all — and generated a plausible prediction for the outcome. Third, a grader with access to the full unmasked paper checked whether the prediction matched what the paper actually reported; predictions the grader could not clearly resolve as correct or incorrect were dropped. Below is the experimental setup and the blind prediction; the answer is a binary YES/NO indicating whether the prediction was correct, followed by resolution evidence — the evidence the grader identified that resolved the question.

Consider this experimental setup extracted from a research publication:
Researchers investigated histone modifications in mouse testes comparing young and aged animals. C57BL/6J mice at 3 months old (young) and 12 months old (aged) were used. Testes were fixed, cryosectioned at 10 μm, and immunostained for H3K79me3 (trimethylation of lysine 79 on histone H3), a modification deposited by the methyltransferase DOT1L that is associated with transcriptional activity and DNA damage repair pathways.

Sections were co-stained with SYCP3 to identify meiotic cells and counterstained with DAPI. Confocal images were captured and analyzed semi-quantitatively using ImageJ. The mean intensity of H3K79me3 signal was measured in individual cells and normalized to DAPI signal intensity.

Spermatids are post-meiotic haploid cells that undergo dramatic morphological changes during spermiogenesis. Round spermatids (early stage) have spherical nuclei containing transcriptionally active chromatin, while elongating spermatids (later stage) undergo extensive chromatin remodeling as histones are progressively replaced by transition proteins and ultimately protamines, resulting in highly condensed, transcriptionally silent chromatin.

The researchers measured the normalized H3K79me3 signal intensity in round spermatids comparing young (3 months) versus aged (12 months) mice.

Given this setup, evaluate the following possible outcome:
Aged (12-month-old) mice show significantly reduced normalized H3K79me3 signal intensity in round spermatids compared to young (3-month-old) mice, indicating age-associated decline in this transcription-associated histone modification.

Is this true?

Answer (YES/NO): YES